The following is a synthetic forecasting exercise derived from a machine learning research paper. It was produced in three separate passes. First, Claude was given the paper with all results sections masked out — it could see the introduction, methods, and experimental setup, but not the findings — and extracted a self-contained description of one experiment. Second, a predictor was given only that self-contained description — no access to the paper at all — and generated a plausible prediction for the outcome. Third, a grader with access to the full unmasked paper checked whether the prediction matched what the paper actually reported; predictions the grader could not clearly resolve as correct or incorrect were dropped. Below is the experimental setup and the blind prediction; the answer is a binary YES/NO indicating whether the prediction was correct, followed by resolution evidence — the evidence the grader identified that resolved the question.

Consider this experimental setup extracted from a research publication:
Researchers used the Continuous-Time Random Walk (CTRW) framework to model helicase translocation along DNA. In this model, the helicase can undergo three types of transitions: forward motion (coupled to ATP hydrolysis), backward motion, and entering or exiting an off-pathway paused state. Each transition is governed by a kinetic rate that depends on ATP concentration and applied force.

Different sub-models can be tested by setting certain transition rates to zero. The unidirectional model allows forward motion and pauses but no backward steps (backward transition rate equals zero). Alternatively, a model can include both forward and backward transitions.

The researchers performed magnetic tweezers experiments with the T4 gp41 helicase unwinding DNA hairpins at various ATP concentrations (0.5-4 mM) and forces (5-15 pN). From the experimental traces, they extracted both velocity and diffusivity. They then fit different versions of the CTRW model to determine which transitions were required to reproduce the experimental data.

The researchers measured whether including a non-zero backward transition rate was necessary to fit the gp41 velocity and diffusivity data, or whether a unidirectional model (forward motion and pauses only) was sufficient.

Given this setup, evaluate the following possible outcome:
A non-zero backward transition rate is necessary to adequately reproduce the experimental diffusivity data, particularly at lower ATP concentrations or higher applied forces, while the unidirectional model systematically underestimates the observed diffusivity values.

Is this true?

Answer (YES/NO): NO